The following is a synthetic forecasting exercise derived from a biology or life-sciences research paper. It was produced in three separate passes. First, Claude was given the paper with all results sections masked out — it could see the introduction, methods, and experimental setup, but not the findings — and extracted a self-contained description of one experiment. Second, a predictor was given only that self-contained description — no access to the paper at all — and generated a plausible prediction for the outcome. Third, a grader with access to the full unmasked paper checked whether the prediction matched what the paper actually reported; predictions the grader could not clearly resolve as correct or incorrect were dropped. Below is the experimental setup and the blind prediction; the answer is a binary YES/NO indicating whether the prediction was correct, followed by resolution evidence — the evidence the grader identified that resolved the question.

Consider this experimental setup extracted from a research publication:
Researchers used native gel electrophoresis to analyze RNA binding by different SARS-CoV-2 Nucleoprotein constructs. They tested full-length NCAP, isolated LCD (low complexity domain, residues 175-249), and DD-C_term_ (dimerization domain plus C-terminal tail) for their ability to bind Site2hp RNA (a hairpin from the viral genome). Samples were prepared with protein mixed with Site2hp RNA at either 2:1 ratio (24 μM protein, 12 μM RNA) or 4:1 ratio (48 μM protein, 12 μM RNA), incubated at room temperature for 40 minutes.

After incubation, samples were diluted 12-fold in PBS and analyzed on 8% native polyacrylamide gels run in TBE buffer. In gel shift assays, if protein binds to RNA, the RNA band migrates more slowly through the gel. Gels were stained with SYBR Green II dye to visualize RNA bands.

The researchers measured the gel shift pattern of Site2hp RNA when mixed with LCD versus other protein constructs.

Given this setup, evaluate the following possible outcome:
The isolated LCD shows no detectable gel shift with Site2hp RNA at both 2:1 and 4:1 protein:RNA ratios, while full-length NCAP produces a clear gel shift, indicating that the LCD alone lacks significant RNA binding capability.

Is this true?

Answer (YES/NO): YES